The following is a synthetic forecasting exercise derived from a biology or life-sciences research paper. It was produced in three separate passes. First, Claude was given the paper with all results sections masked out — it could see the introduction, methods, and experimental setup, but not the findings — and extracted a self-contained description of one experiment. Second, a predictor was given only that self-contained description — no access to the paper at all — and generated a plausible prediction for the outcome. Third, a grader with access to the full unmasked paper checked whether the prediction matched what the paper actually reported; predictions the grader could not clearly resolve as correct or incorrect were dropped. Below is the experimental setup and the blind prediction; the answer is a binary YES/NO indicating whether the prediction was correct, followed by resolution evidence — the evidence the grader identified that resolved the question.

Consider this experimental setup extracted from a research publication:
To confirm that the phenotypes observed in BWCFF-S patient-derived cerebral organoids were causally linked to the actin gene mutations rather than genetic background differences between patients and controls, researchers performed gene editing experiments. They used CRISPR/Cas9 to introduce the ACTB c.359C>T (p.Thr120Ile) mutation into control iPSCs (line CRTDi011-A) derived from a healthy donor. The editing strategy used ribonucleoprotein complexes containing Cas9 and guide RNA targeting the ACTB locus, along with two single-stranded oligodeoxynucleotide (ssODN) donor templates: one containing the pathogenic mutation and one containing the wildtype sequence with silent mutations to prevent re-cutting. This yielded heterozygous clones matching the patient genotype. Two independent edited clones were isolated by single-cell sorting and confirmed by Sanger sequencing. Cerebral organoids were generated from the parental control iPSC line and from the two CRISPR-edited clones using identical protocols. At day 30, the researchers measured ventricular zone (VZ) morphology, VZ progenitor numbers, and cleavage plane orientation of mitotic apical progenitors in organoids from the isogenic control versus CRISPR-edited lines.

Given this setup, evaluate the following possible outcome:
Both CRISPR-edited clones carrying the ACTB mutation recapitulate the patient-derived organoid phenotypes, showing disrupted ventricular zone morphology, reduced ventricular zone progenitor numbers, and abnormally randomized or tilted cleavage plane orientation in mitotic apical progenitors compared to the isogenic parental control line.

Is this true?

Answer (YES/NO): YES